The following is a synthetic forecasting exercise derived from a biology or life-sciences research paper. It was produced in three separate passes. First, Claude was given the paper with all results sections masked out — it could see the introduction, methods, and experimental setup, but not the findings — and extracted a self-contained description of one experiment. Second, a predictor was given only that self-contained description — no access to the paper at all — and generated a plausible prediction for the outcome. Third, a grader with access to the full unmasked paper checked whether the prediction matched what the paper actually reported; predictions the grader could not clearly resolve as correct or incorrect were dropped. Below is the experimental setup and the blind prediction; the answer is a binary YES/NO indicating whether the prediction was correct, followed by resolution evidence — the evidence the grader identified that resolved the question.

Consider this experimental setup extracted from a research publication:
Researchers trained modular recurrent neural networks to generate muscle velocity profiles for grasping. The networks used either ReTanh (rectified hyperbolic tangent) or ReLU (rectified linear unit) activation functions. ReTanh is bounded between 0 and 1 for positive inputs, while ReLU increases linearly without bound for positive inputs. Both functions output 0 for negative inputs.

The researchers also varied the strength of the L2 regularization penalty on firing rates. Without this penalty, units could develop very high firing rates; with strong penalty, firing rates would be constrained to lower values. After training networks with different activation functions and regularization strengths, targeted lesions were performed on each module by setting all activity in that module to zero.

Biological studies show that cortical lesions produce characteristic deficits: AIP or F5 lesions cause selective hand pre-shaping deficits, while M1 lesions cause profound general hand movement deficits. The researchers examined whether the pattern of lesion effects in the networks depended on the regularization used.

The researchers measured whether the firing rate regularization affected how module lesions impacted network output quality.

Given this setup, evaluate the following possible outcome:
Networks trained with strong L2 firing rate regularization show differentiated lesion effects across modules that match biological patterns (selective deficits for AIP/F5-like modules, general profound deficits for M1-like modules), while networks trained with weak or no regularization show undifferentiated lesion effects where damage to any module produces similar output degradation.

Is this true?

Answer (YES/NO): YES